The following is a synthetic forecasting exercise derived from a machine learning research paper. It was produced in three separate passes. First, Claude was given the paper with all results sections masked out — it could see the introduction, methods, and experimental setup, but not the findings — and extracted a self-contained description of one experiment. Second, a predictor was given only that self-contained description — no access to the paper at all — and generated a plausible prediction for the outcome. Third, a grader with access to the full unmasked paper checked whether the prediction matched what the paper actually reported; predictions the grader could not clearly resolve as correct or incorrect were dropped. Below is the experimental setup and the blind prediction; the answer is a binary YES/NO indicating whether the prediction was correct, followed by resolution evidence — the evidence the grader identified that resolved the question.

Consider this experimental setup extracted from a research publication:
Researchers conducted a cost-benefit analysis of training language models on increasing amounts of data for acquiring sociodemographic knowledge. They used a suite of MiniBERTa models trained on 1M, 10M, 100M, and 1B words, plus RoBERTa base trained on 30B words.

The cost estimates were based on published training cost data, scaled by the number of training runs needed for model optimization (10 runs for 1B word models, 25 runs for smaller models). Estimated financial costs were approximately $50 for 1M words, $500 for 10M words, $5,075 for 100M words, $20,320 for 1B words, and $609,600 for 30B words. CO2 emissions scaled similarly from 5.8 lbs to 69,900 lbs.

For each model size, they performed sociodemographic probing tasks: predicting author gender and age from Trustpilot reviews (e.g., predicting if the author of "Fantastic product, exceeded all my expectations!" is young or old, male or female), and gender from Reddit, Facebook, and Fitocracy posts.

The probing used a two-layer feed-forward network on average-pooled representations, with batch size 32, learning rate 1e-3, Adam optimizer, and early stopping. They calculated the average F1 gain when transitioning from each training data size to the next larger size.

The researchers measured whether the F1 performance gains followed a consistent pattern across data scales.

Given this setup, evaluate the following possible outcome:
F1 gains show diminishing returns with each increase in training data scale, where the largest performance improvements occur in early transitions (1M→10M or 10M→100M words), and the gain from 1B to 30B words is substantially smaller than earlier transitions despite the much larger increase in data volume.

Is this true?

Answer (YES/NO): NO